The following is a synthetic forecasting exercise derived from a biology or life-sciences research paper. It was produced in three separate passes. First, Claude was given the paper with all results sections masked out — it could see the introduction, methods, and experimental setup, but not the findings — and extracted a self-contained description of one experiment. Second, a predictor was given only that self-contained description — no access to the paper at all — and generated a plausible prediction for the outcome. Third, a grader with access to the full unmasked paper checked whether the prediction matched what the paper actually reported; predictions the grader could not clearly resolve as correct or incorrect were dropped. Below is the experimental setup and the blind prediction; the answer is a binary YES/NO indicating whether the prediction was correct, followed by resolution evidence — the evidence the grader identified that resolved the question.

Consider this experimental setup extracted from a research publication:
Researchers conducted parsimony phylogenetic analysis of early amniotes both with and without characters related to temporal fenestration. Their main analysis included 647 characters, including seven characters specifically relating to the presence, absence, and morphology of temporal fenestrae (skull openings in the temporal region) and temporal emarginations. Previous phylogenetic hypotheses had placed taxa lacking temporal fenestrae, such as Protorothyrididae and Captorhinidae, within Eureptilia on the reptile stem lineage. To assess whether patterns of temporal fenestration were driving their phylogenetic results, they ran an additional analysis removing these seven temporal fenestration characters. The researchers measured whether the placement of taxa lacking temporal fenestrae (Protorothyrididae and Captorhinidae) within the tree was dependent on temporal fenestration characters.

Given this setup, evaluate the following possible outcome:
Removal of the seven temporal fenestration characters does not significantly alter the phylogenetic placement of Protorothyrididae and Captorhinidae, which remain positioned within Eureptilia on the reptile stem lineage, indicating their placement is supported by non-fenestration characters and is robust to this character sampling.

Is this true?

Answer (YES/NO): NO